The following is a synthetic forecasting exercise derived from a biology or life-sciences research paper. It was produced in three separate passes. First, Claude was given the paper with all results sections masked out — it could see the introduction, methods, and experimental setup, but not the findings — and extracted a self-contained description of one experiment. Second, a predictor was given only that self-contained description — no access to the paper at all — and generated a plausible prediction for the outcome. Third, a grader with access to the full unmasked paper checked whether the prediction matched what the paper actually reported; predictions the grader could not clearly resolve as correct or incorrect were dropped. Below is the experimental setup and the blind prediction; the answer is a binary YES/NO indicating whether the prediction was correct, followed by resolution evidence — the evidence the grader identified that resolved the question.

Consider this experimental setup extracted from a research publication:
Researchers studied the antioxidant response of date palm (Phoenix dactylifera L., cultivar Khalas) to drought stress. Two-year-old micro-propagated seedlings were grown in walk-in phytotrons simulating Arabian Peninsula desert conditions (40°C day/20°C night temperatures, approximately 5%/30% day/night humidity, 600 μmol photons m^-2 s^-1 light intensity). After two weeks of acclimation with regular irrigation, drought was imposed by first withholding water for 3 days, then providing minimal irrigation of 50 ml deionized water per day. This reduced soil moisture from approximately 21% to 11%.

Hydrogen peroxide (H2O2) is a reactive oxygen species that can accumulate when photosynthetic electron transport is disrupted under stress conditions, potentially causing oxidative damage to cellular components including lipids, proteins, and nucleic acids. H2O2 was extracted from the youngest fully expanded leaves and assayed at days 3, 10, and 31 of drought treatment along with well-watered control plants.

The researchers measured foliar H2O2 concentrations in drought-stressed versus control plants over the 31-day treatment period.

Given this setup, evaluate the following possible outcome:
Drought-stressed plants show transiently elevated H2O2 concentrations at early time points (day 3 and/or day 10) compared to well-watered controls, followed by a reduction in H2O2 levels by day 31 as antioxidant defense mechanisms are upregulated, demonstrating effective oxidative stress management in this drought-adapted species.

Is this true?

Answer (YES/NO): NO